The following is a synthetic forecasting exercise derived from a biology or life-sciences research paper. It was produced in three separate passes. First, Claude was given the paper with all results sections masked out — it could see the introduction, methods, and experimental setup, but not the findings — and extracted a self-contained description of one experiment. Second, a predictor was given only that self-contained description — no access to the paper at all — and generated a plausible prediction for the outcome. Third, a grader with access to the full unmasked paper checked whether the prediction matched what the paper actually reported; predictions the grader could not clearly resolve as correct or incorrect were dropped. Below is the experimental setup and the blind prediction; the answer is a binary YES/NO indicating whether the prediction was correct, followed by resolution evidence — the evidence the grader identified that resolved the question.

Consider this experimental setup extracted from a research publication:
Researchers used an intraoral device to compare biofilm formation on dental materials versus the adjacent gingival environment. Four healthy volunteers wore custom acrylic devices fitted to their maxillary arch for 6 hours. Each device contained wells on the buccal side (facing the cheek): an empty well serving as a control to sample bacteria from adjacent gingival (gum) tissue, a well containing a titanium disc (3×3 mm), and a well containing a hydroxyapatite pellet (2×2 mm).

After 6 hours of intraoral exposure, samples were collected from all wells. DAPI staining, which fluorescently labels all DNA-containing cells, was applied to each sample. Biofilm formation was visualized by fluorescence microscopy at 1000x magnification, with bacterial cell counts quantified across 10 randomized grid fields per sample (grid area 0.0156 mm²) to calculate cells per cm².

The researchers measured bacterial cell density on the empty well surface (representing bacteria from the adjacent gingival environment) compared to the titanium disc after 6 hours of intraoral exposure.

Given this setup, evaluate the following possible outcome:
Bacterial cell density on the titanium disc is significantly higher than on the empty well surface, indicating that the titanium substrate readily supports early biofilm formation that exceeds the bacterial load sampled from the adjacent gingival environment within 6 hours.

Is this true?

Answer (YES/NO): YES